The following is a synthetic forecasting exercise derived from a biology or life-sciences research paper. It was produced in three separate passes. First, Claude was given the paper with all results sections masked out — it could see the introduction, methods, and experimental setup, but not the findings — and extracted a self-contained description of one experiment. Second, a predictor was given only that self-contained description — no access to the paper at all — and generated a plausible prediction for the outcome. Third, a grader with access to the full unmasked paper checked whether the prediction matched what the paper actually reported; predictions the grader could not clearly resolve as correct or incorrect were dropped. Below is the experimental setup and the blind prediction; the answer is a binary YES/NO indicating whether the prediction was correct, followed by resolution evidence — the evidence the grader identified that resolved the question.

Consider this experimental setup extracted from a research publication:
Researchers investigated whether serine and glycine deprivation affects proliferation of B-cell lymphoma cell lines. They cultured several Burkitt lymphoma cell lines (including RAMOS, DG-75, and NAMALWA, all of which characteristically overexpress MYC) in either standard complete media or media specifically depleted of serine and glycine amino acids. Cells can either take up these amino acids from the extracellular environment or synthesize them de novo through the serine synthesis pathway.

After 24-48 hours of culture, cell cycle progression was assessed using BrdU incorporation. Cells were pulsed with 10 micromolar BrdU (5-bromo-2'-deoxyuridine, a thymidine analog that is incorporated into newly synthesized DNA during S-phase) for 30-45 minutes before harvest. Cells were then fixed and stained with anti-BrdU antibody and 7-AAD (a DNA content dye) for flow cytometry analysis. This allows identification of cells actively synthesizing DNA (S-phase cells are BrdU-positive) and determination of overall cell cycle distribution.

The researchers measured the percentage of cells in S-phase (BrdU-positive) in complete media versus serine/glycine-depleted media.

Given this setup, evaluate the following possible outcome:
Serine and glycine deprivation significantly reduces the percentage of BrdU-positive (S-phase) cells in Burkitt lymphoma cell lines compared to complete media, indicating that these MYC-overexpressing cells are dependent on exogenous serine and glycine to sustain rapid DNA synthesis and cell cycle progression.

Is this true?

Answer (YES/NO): NO